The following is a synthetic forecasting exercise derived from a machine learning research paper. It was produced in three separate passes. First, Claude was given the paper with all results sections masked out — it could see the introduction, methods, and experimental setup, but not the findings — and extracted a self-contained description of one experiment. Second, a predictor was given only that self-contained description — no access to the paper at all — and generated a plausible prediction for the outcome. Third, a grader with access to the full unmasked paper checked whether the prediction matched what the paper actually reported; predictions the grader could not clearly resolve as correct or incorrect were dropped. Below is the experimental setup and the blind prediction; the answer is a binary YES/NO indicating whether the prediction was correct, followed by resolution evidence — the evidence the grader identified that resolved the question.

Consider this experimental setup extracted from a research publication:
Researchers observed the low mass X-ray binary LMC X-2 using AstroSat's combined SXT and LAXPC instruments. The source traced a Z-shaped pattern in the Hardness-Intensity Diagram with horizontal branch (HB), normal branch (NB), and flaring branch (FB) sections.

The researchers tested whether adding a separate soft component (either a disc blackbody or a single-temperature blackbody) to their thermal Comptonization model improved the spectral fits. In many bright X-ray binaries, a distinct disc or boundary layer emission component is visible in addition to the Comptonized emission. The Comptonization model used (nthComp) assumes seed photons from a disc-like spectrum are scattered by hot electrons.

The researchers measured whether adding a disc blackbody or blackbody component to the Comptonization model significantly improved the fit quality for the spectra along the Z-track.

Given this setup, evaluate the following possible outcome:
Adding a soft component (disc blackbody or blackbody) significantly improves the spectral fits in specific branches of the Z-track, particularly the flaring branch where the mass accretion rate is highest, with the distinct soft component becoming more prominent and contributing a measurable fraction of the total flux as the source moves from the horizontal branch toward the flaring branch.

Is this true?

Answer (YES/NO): NO